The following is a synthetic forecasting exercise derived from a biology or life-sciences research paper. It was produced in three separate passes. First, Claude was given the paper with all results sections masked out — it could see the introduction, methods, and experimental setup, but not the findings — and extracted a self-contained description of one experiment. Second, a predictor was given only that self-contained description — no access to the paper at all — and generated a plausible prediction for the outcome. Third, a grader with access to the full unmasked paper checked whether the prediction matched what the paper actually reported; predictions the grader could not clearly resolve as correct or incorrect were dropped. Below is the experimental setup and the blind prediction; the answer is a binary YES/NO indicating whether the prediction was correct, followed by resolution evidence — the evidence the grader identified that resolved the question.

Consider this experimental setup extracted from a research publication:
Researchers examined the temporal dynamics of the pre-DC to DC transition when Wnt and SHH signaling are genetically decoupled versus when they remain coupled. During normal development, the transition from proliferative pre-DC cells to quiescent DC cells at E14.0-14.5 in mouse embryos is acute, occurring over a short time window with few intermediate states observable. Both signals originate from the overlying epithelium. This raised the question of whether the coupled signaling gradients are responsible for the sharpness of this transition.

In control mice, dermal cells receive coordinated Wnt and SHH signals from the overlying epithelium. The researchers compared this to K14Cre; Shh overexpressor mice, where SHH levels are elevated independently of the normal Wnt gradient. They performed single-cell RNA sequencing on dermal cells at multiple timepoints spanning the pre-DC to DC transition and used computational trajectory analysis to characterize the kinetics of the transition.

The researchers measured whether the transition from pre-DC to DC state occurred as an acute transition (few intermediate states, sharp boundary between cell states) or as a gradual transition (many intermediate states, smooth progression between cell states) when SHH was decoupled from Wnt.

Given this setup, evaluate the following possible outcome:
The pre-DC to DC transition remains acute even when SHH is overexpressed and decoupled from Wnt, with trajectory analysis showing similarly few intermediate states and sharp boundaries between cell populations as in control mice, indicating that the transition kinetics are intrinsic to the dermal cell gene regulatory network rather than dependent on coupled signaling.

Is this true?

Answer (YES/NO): NO